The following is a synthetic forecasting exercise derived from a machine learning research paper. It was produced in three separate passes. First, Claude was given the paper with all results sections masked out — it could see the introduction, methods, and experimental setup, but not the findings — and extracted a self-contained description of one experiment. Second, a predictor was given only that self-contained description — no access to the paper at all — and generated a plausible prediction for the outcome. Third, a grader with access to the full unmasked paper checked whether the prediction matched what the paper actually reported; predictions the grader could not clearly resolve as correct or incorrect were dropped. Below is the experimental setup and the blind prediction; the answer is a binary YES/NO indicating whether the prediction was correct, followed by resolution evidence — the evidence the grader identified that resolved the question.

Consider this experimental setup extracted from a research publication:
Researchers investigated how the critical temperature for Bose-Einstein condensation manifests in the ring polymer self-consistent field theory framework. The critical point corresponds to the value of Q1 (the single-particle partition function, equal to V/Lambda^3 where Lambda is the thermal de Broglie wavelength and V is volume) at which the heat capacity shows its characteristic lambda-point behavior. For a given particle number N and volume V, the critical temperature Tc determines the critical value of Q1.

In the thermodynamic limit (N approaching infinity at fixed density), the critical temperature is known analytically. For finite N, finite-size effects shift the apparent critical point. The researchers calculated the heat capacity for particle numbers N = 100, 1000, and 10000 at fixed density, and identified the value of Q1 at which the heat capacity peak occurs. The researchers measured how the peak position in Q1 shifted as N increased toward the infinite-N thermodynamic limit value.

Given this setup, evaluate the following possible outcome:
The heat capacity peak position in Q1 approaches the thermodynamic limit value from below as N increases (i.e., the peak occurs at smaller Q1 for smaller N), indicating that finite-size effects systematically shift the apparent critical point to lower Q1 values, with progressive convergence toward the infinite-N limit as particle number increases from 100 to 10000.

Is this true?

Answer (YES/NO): NO